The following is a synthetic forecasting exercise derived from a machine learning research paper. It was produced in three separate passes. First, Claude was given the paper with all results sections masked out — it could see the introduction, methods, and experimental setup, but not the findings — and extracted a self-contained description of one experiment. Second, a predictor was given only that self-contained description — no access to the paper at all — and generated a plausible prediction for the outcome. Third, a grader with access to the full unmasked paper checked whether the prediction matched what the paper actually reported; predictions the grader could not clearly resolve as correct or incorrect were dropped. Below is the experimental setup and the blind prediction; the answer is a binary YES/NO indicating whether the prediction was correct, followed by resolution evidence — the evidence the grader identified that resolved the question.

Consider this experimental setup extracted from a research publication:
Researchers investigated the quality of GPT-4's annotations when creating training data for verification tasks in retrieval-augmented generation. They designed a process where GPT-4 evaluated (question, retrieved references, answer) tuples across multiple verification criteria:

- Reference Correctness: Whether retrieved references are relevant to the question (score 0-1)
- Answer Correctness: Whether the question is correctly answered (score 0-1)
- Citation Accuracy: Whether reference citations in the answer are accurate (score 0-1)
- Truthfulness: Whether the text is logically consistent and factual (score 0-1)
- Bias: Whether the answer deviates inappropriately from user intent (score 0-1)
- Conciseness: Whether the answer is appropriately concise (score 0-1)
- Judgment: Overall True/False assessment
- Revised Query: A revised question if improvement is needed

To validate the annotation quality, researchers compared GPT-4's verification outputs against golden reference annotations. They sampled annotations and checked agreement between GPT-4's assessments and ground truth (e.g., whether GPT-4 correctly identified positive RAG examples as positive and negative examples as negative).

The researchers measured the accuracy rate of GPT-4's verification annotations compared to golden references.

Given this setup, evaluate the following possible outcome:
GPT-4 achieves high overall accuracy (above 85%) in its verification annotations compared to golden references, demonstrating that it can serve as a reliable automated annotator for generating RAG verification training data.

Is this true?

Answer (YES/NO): YES